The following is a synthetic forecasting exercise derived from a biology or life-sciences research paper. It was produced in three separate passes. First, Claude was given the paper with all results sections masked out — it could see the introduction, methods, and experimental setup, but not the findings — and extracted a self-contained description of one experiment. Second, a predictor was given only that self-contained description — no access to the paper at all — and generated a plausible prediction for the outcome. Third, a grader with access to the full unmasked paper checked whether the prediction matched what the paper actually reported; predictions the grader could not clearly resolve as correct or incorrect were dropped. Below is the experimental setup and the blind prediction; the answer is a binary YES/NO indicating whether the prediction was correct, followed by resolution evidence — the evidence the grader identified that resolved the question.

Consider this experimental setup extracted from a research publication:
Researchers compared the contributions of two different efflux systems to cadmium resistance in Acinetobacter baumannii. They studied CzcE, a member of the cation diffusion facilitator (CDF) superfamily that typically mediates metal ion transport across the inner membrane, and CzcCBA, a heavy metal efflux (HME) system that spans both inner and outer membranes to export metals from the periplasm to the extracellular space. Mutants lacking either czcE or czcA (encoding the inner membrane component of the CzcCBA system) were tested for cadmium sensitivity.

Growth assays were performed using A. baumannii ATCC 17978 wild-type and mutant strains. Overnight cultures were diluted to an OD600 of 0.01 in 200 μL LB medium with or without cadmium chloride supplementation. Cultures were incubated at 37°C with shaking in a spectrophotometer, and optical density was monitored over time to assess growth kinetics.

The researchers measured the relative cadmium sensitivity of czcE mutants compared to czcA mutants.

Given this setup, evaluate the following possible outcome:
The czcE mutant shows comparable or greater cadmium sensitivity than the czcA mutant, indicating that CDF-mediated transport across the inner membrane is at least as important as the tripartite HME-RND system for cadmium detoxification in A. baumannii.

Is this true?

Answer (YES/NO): YES